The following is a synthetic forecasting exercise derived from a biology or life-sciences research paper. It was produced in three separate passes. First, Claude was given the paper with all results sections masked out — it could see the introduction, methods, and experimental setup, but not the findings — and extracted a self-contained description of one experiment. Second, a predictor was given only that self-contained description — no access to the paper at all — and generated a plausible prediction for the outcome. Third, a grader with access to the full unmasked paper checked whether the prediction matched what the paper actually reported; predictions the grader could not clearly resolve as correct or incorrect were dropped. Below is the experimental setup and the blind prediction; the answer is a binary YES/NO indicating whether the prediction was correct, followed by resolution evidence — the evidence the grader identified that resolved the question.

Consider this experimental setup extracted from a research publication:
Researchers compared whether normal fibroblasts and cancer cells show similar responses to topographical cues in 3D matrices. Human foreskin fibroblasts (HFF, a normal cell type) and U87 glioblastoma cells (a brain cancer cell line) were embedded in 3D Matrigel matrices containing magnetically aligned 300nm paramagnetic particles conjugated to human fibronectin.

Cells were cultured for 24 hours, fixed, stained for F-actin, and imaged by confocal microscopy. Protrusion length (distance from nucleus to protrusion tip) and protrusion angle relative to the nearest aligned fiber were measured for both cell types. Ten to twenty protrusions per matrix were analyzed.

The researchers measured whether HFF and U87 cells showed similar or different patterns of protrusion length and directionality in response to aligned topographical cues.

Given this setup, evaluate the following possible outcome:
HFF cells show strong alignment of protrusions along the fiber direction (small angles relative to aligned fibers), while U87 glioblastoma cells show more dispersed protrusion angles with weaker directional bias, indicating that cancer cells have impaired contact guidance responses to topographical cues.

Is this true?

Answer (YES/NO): NO